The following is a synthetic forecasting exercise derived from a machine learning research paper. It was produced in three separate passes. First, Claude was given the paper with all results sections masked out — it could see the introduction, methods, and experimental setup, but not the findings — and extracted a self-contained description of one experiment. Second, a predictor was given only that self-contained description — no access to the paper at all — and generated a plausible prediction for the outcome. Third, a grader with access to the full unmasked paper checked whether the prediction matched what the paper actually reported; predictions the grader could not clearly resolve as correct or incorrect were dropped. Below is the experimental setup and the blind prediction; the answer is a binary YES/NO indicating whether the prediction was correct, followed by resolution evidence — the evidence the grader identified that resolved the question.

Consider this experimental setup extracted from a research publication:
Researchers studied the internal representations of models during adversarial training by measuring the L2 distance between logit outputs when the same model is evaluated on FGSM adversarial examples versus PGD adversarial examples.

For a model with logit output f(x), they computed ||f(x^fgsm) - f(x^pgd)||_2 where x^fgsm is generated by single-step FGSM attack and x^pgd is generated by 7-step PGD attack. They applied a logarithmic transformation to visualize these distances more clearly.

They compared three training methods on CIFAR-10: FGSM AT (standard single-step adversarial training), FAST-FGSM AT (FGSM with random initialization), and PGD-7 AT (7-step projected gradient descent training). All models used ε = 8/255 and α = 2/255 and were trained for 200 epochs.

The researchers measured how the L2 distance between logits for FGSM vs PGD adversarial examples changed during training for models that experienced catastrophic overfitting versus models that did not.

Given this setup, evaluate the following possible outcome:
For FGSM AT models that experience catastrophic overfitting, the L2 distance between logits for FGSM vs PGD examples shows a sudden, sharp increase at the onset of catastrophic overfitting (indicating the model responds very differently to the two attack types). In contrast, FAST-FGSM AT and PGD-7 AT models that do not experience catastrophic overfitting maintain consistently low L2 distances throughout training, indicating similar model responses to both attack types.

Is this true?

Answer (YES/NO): NO